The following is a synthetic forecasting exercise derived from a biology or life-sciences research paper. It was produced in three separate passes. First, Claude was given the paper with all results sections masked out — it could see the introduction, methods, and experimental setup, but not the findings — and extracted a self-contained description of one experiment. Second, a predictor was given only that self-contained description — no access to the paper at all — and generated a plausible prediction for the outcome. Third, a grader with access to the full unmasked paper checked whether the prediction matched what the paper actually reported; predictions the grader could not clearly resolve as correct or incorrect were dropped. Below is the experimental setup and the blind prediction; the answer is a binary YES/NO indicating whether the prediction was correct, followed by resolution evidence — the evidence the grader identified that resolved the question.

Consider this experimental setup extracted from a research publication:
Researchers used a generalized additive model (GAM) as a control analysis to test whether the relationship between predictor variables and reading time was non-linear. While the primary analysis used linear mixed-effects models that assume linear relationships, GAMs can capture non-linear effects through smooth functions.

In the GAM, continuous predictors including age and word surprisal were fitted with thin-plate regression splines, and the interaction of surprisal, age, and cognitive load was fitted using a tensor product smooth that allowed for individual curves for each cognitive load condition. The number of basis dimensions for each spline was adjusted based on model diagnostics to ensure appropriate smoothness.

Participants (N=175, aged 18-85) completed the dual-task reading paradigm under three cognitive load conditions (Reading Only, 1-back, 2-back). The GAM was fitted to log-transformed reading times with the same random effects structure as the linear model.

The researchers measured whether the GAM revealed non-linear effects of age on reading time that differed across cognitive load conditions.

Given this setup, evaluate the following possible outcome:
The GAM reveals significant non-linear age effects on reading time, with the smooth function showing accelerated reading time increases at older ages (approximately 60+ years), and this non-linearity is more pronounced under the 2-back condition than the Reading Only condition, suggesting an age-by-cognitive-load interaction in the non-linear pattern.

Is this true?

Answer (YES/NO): NO